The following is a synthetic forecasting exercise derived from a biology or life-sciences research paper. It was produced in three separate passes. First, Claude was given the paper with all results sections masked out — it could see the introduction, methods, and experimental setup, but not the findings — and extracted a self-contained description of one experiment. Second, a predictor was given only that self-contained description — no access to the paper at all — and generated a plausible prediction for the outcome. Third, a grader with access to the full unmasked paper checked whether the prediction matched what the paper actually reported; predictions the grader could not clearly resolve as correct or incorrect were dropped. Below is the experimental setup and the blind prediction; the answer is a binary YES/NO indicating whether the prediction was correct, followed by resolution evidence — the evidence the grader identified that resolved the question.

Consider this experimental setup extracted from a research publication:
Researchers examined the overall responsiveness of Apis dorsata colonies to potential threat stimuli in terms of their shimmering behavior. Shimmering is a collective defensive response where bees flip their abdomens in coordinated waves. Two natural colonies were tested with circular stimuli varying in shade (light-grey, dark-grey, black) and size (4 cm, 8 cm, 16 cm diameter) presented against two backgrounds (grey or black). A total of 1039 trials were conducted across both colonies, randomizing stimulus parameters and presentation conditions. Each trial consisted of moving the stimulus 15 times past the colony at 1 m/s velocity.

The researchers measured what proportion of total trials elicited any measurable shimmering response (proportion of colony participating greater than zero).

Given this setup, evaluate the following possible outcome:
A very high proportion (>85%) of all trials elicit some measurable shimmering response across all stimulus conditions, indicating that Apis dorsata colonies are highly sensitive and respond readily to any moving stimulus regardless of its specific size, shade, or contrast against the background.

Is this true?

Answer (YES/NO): NO